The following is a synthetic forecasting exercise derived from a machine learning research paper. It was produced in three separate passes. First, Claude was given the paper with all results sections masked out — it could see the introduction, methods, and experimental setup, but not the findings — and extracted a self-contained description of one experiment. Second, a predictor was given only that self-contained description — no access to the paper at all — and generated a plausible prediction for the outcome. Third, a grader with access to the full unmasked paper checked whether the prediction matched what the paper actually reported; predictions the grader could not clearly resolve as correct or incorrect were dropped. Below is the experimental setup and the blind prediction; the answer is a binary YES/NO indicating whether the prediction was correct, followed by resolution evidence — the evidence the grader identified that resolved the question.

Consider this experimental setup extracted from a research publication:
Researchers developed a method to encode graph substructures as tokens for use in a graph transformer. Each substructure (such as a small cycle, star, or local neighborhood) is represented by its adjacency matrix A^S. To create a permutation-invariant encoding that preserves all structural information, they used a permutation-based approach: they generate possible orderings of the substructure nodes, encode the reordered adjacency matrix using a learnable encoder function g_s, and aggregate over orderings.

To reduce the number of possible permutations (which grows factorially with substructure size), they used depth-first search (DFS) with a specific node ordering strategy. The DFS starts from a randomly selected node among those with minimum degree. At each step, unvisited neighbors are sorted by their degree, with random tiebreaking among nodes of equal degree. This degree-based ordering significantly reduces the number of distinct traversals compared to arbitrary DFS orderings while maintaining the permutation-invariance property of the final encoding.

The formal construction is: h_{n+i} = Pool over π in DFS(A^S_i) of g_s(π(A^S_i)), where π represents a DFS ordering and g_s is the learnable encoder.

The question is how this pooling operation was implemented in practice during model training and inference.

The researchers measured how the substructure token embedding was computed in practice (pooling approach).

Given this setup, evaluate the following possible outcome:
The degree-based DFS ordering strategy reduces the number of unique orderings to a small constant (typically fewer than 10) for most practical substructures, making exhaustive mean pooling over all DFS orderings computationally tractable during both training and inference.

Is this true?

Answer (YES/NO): NO